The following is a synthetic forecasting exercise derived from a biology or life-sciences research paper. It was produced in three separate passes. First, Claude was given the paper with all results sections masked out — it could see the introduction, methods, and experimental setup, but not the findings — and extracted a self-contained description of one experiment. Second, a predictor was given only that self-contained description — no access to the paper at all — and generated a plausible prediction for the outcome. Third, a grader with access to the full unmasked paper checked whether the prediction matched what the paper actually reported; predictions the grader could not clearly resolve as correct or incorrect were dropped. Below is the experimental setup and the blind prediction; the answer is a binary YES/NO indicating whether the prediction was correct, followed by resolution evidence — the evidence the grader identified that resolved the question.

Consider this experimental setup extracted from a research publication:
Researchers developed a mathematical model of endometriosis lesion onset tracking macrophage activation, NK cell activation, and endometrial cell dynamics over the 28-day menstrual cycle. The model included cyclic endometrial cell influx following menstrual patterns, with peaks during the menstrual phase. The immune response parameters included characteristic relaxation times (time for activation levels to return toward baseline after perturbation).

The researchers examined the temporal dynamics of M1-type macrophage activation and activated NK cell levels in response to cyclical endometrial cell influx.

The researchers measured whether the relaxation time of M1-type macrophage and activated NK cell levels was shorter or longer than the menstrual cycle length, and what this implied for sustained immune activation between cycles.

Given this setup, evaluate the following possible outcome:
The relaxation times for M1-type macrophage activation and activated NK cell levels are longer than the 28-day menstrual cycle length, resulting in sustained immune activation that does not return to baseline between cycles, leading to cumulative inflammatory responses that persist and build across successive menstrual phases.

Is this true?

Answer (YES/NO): YES